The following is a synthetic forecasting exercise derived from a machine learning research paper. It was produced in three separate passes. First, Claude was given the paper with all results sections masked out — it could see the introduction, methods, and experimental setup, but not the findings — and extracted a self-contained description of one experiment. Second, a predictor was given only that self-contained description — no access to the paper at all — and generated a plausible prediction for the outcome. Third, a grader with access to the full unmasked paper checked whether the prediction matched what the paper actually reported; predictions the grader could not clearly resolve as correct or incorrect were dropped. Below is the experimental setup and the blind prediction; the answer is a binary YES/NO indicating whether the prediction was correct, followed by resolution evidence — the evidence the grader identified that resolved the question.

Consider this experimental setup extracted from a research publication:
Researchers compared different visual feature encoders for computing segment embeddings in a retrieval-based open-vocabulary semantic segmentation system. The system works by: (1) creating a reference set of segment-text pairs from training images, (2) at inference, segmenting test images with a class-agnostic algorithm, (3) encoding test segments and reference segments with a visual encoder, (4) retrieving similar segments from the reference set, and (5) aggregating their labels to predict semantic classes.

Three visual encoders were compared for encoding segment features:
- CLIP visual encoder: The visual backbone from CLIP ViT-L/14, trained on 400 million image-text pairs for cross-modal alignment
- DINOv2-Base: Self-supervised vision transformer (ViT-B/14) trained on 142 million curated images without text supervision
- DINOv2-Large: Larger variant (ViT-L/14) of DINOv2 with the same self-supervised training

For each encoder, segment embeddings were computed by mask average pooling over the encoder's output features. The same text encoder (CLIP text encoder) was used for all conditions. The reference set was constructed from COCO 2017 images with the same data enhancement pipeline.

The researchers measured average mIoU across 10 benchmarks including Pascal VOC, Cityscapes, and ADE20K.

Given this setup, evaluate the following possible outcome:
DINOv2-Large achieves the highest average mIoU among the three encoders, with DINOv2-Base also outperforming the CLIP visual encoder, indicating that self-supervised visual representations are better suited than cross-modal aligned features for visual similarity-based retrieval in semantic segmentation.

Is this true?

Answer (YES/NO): YES